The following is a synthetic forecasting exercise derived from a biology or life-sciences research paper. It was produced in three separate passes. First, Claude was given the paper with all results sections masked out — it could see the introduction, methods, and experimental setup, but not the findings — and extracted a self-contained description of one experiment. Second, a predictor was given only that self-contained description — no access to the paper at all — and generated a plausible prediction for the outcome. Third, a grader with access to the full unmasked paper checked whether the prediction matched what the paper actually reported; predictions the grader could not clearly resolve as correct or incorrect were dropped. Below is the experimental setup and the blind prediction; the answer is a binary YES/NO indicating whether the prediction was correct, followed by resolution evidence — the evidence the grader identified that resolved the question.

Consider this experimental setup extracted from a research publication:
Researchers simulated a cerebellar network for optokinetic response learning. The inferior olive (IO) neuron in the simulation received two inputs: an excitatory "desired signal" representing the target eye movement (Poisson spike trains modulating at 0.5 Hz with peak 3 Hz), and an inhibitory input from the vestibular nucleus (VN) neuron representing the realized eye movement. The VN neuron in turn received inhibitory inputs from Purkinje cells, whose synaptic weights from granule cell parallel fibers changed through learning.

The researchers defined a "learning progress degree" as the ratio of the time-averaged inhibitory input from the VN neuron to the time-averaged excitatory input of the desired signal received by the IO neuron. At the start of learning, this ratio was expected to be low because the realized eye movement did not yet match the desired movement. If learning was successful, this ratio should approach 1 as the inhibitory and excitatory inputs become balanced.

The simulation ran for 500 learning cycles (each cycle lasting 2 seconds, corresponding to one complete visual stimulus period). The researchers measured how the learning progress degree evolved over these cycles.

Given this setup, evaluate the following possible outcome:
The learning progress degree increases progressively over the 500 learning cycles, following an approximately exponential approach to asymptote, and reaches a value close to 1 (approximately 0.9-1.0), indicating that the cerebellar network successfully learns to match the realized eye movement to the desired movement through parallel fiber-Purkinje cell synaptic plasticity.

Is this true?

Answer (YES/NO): YES